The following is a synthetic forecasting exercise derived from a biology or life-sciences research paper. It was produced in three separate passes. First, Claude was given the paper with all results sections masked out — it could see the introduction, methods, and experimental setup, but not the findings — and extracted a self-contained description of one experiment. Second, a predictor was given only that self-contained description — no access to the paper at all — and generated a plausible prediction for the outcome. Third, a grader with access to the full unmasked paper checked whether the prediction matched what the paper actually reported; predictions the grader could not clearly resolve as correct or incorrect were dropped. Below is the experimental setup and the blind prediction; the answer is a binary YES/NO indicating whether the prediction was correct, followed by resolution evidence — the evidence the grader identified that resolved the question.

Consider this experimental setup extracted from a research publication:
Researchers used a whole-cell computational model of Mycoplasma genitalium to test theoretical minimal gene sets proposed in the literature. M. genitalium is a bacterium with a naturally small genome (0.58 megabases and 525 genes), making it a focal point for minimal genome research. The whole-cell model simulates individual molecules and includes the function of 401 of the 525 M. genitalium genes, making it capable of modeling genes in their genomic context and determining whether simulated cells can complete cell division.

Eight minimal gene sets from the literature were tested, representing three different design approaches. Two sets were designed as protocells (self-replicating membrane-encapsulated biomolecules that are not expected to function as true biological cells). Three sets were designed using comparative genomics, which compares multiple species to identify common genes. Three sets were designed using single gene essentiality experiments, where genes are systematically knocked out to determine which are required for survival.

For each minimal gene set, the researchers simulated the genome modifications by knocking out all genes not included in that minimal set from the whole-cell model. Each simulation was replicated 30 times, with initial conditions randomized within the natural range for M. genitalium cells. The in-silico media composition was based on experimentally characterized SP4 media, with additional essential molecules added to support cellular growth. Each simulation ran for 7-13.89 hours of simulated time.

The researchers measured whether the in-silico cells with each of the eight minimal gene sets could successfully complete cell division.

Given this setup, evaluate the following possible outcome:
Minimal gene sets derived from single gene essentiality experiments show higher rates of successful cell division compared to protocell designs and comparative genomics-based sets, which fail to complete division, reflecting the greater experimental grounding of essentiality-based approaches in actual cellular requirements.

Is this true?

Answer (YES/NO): NO